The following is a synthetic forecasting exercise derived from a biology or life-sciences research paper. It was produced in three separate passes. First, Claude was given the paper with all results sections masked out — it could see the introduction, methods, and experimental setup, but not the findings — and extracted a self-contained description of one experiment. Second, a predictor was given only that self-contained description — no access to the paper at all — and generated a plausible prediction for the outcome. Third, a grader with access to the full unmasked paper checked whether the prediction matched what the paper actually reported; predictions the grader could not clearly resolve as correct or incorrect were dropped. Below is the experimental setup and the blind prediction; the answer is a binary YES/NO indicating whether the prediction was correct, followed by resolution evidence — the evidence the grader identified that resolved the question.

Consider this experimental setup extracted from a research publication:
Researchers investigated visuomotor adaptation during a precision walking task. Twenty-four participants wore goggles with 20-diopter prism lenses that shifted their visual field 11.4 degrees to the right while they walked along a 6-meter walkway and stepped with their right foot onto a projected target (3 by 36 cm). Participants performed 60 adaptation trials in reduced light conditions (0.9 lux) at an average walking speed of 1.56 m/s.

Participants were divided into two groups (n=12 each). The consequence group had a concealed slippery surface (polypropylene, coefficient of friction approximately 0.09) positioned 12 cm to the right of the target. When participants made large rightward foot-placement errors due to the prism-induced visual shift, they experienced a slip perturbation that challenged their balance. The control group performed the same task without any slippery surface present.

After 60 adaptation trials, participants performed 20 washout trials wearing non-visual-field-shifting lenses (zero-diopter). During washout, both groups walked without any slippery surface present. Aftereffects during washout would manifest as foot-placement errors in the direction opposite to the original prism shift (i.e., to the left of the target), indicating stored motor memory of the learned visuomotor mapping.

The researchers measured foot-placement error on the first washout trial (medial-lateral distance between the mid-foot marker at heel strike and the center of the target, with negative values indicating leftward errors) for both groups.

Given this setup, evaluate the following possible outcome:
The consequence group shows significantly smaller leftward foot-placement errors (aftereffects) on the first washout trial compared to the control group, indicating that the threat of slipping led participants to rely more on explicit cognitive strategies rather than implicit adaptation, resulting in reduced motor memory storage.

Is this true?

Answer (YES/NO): NO